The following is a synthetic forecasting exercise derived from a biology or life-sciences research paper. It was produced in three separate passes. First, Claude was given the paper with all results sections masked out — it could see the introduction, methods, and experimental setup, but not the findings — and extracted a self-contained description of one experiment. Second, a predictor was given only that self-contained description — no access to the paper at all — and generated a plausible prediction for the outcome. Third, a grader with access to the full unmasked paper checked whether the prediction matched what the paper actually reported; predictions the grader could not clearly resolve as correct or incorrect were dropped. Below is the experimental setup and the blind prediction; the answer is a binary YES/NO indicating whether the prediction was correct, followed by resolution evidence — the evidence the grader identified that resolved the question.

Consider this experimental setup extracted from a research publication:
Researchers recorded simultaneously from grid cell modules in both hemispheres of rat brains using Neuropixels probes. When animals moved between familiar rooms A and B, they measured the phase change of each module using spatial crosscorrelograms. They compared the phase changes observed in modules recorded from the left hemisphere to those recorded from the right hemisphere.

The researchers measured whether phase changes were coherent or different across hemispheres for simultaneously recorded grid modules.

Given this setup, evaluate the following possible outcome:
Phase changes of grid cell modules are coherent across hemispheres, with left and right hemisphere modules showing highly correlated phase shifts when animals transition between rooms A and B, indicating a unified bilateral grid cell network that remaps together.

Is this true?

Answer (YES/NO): YES